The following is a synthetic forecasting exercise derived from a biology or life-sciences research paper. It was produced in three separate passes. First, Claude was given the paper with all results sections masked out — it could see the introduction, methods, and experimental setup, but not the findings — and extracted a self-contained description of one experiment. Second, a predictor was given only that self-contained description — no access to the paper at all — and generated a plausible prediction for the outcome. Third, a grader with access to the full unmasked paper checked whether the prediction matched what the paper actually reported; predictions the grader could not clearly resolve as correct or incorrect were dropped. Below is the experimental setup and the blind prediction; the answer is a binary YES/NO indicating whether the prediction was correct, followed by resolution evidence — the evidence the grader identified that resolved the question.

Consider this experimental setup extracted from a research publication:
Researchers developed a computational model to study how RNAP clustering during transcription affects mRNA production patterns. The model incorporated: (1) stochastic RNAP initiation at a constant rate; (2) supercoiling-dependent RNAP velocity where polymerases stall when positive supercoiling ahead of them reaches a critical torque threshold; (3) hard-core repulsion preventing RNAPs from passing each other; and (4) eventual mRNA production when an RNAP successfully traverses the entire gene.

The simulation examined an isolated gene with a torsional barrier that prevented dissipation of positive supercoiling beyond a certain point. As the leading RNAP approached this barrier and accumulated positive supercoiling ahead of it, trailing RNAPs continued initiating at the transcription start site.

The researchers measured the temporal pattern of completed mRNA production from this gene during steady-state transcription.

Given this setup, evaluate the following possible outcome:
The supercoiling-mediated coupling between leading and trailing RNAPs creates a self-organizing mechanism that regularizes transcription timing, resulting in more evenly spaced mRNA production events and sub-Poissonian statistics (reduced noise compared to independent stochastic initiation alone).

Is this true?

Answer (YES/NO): NO